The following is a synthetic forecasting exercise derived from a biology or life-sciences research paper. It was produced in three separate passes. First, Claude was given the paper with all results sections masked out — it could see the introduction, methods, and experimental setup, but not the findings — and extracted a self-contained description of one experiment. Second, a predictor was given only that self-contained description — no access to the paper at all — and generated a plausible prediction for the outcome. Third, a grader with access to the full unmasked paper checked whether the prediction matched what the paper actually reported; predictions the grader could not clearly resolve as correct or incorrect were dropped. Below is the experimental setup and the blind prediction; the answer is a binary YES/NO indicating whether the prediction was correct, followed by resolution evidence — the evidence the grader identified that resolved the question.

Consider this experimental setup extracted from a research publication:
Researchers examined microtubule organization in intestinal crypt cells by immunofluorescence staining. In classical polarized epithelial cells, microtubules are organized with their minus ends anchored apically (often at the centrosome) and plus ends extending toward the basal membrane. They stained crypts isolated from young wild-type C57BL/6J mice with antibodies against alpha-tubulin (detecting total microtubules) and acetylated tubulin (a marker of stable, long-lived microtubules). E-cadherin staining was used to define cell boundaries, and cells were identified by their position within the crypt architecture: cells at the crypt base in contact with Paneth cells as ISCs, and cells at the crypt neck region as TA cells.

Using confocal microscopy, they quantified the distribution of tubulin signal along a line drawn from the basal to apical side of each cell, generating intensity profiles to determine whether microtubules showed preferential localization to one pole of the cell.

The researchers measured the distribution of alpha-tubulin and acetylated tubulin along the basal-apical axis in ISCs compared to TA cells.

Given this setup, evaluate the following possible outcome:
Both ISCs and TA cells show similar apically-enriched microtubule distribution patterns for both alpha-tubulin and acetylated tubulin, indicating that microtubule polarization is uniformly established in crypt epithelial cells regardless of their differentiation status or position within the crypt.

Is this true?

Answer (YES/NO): NO